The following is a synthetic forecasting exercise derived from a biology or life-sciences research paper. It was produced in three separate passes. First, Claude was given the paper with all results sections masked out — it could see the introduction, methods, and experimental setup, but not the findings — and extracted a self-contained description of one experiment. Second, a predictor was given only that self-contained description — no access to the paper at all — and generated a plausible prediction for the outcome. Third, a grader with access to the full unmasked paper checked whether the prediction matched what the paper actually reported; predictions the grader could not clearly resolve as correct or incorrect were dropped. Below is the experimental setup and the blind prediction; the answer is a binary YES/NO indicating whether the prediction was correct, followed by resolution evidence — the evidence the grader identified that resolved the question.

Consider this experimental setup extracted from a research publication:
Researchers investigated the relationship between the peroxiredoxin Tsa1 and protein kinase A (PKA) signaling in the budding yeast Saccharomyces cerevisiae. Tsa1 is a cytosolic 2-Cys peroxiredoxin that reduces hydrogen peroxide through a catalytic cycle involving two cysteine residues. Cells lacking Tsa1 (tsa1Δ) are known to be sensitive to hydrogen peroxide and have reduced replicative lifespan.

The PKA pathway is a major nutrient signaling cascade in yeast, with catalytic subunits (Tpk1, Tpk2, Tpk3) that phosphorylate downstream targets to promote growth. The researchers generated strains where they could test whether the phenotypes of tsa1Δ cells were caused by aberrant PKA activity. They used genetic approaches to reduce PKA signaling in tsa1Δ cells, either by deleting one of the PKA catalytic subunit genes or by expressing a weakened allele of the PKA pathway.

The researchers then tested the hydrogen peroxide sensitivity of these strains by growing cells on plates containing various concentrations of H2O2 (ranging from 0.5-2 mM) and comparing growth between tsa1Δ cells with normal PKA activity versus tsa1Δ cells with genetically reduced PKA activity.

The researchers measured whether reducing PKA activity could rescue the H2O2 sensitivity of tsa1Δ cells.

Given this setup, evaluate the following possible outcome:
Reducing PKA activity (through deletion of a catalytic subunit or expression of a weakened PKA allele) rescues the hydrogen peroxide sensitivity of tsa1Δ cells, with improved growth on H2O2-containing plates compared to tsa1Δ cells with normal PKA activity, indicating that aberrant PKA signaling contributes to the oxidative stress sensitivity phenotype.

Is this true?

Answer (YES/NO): YES